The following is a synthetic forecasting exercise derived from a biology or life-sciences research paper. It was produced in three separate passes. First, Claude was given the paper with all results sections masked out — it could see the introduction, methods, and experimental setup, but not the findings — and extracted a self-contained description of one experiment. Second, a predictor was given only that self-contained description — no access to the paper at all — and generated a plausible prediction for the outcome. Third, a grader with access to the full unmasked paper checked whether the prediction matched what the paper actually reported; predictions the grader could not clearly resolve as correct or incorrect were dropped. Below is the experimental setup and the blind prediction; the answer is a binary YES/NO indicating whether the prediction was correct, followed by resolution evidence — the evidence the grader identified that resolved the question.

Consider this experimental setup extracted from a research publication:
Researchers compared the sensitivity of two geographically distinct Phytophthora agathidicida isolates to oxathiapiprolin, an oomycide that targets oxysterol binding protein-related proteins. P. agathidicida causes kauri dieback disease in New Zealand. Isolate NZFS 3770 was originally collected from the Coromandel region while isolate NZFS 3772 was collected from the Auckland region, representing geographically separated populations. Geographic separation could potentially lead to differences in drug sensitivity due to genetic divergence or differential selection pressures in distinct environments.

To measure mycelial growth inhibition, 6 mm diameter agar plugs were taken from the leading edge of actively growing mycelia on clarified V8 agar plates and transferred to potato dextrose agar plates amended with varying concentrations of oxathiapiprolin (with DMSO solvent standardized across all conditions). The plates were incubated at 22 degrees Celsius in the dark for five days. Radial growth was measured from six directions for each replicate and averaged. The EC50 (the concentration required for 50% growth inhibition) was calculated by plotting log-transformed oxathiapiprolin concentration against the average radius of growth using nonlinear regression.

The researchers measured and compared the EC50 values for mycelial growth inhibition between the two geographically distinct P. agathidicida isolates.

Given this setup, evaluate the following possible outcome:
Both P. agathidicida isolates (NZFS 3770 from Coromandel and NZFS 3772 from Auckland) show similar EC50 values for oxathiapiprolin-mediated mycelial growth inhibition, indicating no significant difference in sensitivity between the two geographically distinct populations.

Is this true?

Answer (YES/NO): YES